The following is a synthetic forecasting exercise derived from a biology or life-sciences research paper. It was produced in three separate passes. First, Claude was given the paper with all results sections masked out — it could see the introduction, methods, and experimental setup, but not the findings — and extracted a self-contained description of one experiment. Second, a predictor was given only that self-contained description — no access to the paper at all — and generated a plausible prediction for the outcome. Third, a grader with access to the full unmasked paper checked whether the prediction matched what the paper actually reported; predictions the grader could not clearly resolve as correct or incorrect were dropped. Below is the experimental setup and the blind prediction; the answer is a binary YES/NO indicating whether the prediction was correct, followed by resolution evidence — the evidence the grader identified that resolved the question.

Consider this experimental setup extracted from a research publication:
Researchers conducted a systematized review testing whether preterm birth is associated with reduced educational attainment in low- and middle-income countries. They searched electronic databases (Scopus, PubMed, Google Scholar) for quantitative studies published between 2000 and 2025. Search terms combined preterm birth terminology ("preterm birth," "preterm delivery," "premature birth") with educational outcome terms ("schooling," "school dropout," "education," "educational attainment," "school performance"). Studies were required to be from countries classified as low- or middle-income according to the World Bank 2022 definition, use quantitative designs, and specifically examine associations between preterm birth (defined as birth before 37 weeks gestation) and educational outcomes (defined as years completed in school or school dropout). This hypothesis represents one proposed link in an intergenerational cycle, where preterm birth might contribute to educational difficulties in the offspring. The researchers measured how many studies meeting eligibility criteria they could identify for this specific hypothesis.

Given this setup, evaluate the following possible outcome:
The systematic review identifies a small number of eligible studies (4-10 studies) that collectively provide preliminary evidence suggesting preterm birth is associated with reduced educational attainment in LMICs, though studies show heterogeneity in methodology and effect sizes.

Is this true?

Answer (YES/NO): NO